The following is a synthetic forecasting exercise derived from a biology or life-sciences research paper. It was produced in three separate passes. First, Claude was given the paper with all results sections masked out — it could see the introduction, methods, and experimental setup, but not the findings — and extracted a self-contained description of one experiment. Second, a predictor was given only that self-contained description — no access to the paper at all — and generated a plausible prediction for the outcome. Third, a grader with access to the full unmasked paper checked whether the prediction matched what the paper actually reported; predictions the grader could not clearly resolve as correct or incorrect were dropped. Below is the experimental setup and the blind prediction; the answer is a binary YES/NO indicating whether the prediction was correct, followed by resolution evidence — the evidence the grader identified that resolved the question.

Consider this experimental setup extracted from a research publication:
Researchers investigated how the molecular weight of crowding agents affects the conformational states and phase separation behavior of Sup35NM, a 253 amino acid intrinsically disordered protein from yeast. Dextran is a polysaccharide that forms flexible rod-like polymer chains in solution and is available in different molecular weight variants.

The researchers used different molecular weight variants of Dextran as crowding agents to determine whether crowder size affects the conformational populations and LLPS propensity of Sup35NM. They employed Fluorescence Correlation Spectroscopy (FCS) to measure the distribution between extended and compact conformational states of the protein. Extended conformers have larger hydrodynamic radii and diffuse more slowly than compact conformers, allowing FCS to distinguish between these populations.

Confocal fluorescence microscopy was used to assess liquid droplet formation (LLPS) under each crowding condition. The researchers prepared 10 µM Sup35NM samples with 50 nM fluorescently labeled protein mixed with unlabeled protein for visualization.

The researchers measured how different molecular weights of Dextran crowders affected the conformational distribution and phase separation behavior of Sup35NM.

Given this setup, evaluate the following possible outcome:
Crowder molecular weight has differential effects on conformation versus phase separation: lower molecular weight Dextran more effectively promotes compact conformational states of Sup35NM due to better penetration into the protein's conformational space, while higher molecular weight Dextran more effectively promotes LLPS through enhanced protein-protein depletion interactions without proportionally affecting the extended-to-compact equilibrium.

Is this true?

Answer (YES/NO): NO